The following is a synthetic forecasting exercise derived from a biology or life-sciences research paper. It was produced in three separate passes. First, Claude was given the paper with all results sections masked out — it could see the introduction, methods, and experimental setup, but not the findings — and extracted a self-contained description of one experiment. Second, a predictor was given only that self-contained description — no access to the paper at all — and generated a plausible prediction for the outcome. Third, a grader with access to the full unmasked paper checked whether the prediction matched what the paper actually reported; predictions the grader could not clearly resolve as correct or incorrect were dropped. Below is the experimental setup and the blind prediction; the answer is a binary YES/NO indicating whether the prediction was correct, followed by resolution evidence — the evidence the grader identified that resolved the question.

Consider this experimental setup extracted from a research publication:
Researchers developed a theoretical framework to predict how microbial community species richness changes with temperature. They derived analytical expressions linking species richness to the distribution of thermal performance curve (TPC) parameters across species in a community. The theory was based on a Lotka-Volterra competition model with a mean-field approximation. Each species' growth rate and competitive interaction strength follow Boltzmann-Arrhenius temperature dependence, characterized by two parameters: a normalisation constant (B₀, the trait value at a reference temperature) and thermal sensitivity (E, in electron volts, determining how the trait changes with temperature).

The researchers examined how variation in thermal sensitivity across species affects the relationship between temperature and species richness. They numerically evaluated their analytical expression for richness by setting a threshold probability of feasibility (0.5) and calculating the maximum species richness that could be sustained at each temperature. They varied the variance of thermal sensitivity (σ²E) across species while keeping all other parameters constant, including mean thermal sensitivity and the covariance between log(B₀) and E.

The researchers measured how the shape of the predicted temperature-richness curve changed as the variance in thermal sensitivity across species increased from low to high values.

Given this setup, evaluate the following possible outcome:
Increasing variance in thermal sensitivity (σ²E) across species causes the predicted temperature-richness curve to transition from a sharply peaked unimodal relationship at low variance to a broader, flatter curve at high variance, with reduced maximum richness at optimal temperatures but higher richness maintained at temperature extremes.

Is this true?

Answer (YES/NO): NO